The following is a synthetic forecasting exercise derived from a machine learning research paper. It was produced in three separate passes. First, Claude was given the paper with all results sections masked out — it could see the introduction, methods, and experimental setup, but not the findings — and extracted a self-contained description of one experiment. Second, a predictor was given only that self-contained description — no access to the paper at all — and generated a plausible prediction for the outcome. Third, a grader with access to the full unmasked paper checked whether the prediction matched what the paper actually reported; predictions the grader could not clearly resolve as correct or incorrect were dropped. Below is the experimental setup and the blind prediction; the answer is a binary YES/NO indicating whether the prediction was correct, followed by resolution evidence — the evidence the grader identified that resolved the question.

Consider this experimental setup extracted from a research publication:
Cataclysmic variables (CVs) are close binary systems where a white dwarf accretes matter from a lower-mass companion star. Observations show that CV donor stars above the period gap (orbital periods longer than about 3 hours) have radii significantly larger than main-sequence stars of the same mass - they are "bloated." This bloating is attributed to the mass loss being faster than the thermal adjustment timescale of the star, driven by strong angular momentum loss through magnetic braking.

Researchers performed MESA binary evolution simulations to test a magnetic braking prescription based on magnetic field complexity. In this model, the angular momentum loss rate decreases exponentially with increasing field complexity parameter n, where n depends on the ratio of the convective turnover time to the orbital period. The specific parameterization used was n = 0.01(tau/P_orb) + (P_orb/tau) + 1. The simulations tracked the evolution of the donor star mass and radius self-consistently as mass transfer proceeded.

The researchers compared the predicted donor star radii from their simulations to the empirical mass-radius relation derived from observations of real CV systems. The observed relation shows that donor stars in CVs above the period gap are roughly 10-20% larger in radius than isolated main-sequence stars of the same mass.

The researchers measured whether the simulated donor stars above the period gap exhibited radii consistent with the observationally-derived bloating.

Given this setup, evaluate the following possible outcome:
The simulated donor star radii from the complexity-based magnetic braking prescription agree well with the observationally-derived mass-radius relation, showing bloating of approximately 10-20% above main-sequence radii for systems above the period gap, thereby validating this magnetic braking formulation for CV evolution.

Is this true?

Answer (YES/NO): NO